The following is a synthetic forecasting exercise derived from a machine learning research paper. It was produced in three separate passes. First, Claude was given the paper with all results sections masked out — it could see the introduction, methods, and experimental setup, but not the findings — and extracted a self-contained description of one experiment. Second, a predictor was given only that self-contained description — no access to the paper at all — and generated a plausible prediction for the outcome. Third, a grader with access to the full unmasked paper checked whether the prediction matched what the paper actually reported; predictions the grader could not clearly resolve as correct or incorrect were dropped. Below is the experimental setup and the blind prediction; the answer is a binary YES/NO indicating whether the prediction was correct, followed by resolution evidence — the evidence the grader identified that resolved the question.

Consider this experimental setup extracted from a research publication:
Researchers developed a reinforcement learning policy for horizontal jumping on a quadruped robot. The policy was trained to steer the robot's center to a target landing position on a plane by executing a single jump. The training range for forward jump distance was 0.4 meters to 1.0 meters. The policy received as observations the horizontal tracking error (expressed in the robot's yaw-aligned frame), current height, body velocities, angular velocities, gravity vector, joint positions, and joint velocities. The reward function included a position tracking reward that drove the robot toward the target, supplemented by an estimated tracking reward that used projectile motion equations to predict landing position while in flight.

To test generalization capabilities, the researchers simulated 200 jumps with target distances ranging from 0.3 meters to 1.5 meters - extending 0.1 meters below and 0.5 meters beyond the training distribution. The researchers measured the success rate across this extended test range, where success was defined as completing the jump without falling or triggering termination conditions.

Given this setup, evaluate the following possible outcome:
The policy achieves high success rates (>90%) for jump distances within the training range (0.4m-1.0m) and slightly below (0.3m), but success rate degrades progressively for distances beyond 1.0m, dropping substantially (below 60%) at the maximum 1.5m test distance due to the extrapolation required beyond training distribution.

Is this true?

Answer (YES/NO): NO